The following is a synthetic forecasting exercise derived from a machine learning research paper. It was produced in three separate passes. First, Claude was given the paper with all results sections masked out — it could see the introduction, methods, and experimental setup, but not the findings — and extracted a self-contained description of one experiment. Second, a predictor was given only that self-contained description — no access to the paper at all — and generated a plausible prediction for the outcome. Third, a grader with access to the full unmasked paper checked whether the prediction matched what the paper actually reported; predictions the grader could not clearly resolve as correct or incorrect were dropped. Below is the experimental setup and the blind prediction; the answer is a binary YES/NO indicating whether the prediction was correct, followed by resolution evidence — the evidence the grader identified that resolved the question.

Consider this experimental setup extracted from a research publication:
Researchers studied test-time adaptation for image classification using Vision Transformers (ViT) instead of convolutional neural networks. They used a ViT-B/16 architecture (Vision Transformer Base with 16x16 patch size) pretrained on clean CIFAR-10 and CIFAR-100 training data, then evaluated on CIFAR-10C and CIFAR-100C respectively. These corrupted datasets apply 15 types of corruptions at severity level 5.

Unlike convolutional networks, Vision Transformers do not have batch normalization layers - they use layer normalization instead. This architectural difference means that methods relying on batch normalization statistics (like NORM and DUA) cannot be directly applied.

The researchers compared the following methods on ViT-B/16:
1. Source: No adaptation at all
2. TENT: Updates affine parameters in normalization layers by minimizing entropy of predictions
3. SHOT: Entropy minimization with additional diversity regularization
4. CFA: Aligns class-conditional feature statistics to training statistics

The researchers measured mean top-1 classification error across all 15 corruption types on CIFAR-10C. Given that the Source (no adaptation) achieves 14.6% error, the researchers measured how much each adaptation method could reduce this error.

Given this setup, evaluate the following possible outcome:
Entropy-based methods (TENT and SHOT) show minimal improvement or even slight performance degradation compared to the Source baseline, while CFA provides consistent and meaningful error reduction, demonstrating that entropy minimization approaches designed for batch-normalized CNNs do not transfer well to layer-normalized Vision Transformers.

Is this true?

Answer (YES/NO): NO